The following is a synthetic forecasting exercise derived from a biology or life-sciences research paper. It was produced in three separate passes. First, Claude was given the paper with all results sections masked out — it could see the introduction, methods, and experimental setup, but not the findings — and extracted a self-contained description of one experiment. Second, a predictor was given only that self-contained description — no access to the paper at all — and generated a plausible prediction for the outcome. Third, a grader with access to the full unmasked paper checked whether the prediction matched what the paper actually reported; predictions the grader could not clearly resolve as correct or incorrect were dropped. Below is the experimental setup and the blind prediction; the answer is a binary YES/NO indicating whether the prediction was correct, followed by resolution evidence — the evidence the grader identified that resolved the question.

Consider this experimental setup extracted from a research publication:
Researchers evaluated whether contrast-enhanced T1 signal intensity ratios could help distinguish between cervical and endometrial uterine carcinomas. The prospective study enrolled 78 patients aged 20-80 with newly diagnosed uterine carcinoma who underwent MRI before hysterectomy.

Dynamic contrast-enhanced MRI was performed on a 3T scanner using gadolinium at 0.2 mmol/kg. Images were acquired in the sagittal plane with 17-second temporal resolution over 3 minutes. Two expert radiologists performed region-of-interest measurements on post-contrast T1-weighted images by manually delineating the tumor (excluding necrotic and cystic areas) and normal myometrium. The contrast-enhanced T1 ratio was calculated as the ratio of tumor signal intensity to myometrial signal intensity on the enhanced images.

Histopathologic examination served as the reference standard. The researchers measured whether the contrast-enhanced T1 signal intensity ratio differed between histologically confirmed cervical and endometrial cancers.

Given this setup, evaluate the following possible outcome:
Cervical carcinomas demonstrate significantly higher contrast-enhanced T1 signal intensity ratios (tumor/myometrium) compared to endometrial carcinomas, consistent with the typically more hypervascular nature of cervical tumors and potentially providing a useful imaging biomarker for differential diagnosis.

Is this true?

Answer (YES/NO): YES